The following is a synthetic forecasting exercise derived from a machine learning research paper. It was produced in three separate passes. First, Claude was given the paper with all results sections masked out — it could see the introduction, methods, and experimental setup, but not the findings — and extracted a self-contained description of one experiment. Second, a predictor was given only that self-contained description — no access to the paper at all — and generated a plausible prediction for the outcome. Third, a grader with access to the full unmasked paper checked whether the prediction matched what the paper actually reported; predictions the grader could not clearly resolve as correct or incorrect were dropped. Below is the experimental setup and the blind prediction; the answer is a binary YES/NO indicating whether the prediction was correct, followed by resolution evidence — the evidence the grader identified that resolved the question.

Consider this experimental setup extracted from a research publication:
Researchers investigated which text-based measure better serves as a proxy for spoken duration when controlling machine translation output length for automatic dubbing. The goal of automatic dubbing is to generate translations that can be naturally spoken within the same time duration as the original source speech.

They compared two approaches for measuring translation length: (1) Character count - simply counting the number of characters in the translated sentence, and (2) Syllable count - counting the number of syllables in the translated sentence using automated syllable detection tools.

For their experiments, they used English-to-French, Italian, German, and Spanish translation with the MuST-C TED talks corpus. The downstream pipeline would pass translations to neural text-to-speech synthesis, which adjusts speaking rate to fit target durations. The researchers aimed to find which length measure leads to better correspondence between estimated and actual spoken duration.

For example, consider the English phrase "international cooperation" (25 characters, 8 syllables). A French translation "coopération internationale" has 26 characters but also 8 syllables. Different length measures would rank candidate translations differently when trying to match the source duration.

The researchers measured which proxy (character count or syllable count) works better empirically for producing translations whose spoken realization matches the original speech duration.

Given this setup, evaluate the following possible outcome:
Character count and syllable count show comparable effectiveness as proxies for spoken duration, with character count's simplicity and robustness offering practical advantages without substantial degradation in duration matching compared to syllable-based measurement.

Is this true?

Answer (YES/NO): NO